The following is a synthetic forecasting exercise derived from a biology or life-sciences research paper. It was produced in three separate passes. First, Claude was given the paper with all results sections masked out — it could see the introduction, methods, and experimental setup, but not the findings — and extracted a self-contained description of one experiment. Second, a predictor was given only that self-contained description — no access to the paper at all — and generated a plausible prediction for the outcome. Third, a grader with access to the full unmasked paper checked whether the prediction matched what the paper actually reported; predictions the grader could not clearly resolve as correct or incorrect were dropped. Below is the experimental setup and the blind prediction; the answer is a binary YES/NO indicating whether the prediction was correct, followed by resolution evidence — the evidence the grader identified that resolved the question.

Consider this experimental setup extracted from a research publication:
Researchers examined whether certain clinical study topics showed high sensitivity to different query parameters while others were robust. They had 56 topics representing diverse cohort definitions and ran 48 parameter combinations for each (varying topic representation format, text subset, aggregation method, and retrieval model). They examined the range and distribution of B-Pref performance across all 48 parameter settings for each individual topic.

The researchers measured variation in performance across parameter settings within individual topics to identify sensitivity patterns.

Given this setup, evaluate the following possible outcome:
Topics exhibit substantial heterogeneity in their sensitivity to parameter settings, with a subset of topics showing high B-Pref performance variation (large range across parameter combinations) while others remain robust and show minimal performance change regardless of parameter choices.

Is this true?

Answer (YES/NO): YES